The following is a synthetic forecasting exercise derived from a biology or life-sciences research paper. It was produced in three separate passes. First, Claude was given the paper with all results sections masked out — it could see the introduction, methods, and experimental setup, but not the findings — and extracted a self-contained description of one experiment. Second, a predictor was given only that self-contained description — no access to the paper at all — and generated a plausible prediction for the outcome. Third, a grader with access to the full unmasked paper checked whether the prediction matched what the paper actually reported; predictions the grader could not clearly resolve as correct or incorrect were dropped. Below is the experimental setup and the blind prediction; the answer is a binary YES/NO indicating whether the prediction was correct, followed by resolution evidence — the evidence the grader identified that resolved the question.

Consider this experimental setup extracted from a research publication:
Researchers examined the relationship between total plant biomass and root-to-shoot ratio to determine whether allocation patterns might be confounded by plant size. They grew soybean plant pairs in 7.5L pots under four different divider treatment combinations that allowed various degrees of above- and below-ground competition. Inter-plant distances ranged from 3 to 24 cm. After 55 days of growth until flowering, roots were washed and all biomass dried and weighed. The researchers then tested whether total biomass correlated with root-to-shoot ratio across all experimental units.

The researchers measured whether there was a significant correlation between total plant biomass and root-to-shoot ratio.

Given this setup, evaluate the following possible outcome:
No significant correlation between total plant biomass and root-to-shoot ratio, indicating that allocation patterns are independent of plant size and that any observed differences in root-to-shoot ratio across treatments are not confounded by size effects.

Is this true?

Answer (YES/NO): YES